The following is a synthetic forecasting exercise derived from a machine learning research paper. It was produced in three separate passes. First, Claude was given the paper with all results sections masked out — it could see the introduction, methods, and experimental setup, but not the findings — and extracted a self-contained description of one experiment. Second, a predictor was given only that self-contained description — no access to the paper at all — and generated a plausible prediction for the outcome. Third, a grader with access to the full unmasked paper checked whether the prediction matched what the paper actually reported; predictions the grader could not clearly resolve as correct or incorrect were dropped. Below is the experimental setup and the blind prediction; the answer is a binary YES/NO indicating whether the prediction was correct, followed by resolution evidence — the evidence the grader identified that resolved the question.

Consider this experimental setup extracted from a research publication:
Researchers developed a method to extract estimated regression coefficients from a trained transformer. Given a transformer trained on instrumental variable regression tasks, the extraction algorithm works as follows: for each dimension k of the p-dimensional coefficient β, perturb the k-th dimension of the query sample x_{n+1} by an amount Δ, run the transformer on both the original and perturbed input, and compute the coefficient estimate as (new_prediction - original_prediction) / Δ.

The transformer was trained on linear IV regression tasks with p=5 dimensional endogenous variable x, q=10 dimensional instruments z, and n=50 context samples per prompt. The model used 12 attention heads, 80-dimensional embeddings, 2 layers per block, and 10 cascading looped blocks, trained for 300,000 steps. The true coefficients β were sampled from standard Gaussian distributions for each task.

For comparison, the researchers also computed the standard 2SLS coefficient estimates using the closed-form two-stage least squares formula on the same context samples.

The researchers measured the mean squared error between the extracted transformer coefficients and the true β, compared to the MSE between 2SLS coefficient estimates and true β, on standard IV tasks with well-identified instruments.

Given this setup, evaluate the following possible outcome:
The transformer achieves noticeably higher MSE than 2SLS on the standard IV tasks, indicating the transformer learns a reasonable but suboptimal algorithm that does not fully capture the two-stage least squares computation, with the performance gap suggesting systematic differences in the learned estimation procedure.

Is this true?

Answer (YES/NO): NO